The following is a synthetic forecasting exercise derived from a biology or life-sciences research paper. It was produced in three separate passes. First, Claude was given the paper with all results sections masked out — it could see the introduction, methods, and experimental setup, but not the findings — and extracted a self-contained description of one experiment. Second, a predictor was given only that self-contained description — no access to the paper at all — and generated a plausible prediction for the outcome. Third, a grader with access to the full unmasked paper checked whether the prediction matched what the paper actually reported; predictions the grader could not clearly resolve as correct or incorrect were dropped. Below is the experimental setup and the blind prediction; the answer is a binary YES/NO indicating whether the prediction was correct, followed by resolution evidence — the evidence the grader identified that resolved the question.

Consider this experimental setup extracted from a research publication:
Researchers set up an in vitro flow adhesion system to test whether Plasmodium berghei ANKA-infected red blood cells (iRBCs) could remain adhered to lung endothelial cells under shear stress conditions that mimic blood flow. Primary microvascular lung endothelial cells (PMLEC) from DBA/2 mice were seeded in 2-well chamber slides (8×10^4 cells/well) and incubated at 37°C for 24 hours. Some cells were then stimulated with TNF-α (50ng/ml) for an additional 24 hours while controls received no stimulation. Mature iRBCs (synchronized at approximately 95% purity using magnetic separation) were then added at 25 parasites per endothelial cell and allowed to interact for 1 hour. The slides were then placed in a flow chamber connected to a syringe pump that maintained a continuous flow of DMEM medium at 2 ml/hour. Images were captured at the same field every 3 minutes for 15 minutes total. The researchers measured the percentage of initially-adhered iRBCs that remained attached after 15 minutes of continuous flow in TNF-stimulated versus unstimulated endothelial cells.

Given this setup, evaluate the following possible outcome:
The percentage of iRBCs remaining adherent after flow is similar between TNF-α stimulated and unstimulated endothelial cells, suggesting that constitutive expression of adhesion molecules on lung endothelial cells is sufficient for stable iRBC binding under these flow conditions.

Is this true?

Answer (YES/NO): NO